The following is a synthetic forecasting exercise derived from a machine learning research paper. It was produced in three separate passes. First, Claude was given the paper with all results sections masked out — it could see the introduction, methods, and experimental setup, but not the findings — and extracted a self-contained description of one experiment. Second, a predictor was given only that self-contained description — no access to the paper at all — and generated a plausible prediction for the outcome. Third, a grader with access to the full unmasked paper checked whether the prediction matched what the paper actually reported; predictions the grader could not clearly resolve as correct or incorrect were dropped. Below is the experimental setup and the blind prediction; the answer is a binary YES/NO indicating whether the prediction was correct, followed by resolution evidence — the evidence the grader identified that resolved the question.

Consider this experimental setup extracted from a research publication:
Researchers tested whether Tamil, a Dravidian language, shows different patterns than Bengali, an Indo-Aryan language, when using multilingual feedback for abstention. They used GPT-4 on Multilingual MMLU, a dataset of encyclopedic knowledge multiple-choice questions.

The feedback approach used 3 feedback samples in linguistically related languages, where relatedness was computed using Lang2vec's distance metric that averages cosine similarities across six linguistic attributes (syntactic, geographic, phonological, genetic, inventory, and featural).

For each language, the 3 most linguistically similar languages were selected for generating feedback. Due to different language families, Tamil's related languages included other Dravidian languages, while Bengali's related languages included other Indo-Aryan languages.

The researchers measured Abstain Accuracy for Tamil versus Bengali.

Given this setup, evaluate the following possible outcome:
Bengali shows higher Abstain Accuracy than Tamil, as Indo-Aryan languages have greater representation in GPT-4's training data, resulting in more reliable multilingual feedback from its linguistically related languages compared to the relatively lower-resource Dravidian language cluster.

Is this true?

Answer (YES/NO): YES